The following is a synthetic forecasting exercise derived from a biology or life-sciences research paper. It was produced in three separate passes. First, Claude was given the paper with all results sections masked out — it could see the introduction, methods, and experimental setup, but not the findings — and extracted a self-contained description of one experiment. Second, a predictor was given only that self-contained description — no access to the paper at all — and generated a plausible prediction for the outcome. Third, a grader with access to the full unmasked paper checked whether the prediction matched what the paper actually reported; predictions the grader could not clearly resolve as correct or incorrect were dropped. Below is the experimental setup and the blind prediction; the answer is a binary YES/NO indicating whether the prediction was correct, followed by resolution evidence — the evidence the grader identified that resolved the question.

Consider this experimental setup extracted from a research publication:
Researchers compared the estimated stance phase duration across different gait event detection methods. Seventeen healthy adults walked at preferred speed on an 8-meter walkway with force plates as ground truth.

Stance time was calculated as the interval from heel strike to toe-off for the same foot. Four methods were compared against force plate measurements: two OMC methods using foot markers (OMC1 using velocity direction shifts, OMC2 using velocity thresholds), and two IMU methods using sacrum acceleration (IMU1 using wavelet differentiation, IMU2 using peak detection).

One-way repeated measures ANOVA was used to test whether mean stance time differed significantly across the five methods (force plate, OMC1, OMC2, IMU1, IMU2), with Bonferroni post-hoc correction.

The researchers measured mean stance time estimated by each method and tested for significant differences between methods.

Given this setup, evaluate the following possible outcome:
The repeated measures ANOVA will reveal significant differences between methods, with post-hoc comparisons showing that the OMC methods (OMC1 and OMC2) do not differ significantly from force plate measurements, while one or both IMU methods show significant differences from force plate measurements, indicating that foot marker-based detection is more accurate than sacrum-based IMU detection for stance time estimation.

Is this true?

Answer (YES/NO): NO